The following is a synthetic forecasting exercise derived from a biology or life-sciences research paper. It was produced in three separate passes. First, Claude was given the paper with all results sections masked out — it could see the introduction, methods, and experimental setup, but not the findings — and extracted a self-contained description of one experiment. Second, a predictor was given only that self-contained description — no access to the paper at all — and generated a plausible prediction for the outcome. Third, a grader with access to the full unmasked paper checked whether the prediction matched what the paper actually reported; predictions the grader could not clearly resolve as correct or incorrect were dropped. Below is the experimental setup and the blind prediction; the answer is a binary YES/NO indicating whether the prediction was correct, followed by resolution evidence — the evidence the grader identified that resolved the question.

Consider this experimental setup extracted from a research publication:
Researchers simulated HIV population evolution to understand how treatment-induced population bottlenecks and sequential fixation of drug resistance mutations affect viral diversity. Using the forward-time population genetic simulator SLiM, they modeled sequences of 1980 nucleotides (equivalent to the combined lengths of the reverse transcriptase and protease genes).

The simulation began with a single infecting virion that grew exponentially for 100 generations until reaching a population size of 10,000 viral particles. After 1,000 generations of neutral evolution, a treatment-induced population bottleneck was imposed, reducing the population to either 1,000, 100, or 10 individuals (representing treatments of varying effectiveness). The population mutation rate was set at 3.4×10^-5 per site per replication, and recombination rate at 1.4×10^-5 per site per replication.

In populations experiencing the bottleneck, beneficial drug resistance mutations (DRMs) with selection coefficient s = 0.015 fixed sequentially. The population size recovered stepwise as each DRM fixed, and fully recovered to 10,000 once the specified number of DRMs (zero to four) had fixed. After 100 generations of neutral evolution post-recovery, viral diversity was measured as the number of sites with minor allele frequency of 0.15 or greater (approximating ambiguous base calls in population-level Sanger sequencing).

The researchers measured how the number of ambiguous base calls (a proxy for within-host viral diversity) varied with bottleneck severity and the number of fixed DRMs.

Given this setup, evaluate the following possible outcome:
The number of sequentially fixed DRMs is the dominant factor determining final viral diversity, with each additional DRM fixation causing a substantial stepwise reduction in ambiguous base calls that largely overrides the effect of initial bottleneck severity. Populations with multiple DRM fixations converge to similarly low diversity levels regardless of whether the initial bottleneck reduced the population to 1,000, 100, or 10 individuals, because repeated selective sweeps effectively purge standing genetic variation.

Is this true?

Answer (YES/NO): NO